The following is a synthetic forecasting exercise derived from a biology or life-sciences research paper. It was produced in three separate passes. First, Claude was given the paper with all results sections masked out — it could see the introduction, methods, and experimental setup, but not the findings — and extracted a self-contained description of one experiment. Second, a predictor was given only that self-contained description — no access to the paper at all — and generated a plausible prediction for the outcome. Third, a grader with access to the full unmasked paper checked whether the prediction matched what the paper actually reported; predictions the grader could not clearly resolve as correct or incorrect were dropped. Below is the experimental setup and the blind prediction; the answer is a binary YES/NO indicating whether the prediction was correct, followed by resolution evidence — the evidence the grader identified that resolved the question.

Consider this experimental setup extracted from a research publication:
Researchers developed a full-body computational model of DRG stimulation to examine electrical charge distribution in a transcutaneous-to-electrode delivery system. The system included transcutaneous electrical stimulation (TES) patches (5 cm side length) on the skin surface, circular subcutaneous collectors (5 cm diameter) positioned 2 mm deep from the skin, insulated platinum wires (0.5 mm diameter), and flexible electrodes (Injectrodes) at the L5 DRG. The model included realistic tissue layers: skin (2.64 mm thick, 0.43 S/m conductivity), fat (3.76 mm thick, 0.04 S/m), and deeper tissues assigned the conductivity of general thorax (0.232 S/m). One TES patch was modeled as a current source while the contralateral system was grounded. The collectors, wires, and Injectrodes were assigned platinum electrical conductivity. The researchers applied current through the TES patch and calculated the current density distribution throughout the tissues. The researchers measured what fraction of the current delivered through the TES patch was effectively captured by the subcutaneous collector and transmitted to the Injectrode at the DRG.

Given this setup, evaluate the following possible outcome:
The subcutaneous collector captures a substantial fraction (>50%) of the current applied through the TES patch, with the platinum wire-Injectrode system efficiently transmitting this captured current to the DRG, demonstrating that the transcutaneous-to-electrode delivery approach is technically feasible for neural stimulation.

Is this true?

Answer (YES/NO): NO